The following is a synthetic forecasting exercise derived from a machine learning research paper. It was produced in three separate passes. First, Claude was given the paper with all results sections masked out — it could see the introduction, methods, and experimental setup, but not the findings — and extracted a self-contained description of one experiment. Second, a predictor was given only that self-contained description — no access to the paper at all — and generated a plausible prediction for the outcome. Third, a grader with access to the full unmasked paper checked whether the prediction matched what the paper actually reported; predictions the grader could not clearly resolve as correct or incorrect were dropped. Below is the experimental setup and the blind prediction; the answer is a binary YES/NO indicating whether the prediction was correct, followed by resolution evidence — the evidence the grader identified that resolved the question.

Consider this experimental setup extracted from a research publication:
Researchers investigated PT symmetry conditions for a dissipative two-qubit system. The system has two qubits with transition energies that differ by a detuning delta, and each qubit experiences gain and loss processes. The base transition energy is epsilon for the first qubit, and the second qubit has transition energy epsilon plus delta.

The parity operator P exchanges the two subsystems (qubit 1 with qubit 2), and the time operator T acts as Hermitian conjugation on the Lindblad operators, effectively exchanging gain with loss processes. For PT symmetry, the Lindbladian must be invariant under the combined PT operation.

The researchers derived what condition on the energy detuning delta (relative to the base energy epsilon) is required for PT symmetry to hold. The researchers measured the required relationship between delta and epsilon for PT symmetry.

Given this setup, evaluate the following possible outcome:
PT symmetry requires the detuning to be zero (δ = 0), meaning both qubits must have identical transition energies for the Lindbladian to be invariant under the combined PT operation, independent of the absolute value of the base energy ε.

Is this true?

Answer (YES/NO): NO